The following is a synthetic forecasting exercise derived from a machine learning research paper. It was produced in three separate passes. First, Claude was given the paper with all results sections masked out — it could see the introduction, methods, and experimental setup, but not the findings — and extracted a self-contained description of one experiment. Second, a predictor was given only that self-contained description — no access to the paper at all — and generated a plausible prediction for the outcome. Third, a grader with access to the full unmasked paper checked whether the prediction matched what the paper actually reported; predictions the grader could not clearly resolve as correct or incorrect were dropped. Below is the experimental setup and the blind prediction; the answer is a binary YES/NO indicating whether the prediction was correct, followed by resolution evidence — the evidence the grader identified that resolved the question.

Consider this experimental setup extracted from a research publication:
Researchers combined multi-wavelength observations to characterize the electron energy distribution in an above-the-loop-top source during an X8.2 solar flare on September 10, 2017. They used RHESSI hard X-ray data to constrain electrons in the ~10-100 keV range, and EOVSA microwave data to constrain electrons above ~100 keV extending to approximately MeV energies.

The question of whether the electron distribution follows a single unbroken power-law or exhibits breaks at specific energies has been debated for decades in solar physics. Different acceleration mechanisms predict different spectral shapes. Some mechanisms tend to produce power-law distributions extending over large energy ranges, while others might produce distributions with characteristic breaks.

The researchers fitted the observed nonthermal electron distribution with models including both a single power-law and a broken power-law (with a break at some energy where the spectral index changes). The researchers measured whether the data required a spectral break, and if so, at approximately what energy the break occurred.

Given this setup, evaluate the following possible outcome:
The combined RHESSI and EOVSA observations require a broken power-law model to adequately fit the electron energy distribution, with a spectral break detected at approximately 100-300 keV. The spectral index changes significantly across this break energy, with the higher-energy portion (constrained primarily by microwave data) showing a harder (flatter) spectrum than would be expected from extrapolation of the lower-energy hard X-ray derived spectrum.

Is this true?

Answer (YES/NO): NO